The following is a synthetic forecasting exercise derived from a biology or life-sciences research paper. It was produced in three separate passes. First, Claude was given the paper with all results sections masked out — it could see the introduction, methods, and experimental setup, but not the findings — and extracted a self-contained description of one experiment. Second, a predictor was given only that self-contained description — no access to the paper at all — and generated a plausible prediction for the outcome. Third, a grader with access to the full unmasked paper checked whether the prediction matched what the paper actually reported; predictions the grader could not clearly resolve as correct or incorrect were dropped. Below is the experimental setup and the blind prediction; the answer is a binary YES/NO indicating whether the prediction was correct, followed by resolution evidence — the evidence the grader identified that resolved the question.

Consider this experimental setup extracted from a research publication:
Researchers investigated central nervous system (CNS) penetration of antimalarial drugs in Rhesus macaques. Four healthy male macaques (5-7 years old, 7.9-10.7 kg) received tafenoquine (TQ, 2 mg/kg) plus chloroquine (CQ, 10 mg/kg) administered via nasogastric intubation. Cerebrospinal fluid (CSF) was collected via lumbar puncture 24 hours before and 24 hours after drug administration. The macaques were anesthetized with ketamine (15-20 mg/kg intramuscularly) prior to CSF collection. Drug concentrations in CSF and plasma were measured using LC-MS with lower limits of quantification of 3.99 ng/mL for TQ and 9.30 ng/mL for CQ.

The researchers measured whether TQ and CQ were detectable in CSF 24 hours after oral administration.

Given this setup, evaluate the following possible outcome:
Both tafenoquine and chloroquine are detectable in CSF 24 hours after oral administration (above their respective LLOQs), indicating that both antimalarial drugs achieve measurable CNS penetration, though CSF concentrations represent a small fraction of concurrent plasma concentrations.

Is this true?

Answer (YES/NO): NO